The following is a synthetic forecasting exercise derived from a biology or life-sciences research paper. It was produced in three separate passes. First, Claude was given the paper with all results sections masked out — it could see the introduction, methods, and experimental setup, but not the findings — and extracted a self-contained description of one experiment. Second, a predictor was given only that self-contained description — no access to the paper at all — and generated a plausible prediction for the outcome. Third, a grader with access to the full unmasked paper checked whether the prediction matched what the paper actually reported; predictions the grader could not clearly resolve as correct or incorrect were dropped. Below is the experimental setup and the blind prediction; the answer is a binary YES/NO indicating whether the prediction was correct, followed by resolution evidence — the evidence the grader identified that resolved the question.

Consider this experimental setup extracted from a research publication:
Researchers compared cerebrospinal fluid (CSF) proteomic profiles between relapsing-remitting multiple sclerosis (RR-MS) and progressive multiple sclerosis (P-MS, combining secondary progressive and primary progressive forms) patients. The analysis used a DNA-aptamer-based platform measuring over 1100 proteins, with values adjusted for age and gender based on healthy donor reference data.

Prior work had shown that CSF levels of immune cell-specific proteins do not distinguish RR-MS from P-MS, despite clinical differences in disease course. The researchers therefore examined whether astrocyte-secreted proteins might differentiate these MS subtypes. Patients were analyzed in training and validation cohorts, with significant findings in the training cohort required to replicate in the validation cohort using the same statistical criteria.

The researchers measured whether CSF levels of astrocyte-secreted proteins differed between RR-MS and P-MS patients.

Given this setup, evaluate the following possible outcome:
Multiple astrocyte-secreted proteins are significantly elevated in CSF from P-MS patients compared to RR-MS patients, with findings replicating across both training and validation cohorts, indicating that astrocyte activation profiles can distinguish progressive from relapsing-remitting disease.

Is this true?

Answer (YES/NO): NO